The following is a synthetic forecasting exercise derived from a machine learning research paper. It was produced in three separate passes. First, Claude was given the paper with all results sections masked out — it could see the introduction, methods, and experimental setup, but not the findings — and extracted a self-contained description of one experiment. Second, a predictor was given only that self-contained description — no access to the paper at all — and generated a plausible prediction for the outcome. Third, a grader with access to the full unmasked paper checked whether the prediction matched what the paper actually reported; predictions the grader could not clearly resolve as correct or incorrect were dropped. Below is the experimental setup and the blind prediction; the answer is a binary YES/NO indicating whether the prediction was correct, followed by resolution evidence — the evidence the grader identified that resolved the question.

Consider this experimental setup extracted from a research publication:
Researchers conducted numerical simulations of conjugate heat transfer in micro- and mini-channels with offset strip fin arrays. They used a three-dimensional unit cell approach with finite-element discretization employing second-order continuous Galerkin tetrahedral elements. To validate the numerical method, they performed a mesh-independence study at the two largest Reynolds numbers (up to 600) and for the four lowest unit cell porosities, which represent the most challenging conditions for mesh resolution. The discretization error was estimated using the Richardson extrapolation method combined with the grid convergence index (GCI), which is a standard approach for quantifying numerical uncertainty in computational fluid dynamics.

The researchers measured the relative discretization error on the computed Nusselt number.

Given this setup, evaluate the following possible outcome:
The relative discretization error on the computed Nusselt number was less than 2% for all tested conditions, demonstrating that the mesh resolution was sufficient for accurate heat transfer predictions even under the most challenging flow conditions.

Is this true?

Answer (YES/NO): NO